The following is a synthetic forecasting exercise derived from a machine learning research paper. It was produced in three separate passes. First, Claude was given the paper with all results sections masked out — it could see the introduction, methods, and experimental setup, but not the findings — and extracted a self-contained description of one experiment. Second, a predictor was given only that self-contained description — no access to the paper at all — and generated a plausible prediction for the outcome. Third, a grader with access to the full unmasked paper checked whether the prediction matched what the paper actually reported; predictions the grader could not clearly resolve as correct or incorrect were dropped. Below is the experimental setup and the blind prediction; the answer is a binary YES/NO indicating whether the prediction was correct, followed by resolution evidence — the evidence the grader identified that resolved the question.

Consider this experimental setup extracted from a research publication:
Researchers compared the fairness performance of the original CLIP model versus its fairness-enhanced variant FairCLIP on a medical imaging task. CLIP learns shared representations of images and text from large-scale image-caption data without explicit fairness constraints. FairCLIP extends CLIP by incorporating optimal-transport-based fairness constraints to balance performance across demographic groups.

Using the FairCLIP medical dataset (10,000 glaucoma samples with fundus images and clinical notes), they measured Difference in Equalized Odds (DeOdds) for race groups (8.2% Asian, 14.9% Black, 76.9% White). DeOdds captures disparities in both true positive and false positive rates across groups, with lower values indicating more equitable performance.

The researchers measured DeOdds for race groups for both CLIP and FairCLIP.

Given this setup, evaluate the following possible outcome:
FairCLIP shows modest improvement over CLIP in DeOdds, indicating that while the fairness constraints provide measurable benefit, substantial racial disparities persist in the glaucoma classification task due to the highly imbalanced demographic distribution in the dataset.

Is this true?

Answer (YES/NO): NO